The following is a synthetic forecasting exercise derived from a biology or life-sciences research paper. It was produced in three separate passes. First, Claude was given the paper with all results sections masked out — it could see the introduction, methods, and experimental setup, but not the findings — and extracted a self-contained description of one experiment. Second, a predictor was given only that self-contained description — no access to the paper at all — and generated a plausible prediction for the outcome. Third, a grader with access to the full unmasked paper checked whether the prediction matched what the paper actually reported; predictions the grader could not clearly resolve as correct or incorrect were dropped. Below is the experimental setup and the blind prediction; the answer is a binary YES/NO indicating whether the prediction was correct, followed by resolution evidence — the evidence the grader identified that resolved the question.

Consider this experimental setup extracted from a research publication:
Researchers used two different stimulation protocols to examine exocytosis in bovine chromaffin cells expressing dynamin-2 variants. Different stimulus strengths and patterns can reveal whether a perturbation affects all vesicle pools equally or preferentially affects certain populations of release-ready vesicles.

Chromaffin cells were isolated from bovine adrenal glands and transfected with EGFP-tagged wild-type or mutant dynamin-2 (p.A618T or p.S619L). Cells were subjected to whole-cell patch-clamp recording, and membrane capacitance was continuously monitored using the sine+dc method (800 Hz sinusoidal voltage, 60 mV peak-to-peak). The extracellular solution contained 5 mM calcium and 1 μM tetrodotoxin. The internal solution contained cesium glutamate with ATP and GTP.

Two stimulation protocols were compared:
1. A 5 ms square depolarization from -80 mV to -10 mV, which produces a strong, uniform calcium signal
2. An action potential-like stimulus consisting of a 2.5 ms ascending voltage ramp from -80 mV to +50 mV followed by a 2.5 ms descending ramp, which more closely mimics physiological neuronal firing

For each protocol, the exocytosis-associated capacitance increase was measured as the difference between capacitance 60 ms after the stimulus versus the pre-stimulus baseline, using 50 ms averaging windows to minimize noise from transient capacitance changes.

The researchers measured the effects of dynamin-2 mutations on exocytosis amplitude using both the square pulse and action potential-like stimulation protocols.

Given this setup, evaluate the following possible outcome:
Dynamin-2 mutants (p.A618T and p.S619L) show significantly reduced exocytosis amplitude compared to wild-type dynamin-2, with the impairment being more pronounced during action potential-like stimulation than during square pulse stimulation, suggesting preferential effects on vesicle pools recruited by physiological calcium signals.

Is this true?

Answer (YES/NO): NO